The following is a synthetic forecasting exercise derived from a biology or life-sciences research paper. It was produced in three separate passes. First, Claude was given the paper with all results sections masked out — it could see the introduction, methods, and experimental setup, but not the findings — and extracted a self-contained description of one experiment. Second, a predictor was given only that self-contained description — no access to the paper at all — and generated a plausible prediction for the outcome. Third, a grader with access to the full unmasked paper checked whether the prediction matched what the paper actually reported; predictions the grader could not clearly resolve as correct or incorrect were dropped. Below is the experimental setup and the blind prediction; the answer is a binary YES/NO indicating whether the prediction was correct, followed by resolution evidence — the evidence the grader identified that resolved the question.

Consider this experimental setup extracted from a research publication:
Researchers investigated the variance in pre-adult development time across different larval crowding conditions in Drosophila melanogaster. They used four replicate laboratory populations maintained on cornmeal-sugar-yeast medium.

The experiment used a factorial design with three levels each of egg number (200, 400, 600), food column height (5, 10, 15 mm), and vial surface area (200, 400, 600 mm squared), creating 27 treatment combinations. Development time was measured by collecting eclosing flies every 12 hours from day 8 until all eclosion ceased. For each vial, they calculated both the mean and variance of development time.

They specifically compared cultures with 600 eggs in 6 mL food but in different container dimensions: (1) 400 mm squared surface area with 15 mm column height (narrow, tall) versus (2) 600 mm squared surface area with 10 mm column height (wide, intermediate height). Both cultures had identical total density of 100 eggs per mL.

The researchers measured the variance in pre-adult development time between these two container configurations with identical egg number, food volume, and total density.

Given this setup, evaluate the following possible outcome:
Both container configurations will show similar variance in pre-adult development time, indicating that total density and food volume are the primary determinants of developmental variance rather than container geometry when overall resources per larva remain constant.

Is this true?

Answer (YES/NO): NO